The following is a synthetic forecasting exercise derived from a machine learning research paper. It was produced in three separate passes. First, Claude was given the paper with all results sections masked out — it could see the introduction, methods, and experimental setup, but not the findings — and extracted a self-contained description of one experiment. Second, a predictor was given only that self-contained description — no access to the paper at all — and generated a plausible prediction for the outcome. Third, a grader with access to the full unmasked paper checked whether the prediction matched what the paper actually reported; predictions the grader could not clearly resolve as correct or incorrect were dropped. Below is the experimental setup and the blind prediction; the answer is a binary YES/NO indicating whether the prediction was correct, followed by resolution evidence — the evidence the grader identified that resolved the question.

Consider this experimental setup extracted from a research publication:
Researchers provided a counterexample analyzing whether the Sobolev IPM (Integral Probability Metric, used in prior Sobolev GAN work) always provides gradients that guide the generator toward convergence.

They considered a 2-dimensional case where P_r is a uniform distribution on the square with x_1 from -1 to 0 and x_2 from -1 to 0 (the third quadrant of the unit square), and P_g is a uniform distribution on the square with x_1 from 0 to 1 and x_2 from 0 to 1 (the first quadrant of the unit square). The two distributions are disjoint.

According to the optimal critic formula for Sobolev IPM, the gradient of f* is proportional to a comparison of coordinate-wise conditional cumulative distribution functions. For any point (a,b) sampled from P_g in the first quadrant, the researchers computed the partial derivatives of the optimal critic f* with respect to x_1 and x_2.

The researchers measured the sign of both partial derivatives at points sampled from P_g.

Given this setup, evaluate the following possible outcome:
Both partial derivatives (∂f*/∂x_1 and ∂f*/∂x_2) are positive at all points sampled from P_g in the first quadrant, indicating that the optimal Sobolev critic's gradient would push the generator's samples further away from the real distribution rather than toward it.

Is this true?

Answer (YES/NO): YES